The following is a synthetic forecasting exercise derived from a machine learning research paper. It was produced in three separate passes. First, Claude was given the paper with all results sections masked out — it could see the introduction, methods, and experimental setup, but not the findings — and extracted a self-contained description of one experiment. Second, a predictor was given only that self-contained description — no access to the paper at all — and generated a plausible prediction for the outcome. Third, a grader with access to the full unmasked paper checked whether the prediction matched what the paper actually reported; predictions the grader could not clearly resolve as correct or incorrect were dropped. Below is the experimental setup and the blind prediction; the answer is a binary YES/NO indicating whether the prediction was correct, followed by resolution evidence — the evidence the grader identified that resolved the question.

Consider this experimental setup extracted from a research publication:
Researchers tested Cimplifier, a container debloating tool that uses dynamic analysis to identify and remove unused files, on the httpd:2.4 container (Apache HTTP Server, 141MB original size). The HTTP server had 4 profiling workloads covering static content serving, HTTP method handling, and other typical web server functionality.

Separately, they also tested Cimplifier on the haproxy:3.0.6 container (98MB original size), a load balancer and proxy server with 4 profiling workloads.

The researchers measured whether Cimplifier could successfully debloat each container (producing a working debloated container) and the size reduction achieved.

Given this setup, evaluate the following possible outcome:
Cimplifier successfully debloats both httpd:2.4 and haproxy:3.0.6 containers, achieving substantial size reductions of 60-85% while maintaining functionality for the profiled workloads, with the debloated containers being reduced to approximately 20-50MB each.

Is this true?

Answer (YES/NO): NO